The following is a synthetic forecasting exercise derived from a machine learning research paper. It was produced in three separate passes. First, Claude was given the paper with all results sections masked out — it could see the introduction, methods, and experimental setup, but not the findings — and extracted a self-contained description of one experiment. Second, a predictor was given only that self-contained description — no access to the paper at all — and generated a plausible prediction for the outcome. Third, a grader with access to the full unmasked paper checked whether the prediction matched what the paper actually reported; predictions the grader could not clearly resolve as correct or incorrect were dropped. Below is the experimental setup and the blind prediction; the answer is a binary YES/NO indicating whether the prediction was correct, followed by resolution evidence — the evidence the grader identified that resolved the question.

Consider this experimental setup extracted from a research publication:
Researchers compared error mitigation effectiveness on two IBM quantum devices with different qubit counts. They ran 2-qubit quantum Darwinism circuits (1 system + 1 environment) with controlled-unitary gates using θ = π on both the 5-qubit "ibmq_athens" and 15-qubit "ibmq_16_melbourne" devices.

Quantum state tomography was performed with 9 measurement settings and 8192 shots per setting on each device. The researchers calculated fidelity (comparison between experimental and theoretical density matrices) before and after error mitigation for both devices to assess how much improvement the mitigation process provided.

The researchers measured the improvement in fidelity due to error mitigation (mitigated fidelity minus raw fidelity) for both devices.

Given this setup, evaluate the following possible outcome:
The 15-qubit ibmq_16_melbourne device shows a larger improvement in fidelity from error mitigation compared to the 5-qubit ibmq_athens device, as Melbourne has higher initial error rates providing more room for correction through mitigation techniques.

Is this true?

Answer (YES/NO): YES